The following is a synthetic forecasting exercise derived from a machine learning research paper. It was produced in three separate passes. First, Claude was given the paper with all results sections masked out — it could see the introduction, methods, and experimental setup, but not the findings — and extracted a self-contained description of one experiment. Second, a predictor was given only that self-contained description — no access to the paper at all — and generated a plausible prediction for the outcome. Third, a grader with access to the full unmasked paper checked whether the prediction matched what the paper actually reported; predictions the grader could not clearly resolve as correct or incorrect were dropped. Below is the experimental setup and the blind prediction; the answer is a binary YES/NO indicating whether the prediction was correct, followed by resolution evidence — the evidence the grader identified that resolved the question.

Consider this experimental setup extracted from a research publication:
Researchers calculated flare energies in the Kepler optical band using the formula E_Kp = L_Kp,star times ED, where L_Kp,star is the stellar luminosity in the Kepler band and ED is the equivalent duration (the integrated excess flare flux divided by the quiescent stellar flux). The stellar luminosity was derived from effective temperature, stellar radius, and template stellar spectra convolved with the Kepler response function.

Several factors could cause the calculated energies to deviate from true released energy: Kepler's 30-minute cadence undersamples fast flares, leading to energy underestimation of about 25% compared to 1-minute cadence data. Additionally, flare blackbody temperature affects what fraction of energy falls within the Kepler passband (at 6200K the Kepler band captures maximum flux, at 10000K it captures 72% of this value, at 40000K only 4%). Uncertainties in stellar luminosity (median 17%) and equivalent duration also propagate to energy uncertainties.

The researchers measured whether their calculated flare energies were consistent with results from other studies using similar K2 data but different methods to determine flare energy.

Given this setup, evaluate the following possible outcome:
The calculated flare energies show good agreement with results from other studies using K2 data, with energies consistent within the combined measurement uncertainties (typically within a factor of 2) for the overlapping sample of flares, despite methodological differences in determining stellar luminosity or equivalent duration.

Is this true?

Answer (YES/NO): NO